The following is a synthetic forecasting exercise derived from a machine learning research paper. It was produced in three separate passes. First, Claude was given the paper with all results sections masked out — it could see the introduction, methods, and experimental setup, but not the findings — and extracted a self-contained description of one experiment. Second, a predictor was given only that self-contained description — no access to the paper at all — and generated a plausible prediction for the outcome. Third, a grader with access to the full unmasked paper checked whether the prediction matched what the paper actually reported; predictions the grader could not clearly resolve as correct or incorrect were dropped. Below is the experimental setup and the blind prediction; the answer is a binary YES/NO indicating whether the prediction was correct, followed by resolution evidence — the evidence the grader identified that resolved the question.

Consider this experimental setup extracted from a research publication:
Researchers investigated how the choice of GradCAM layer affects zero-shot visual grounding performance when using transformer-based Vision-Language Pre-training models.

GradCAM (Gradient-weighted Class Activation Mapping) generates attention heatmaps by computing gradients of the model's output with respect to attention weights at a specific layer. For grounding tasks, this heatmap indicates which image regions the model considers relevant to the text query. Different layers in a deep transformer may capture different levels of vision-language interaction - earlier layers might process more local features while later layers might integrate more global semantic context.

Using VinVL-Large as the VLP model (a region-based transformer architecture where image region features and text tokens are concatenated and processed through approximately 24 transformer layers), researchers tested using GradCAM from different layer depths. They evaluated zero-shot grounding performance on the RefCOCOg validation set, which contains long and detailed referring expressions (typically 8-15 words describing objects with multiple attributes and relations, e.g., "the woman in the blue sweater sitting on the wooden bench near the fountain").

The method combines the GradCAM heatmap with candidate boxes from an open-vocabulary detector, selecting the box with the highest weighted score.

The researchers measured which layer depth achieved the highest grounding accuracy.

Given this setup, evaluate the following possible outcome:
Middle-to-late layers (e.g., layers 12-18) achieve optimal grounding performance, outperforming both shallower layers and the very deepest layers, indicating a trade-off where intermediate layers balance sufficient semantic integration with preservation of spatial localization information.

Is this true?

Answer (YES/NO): NO